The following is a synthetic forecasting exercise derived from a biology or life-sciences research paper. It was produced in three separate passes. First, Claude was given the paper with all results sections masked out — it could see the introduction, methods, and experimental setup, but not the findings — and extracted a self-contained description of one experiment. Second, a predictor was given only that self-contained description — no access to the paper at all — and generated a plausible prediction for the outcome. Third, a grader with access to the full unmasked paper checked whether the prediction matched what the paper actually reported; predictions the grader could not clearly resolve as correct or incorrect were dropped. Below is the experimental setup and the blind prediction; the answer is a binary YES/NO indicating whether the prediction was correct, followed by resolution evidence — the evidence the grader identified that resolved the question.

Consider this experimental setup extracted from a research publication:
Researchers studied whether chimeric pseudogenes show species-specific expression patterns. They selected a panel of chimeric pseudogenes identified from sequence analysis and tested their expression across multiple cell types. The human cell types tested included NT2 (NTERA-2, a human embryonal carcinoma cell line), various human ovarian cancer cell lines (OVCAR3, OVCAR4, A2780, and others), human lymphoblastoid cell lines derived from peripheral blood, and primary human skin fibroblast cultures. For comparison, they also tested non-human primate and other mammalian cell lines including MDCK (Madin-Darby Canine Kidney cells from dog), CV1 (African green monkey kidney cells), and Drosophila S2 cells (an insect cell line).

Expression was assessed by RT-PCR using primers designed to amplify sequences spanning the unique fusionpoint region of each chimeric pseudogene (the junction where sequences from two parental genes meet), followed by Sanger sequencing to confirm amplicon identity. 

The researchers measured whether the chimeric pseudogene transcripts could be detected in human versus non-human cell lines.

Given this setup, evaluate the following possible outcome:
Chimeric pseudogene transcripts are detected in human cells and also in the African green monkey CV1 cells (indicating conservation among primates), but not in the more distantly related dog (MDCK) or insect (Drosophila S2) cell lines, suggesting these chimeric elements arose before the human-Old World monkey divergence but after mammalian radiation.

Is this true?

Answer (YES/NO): NO